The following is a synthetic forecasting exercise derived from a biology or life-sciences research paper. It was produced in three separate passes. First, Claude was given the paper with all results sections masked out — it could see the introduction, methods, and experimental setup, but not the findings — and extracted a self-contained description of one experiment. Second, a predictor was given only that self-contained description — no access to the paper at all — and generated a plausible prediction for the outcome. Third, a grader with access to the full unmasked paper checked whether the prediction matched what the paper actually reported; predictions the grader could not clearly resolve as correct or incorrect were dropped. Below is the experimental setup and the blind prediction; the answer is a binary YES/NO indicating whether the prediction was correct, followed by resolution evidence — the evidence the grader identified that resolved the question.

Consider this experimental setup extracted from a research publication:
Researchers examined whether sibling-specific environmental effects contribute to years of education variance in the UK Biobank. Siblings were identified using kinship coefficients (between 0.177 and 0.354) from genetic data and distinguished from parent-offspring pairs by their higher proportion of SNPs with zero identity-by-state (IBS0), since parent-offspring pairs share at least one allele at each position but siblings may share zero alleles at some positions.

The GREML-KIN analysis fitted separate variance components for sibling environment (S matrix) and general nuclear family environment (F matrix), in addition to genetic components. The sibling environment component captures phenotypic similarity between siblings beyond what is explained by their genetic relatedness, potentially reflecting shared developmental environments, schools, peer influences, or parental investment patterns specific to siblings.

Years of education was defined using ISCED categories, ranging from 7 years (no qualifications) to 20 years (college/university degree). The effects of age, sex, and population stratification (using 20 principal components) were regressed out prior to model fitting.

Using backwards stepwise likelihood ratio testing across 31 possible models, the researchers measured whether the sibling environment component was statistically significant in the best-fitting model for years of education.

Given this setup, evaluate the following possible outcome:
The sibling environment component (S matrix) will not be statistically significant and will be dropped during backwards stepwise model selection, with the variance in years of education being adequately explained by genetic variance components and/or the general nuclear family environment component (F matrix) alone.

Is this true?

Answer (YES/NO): NO